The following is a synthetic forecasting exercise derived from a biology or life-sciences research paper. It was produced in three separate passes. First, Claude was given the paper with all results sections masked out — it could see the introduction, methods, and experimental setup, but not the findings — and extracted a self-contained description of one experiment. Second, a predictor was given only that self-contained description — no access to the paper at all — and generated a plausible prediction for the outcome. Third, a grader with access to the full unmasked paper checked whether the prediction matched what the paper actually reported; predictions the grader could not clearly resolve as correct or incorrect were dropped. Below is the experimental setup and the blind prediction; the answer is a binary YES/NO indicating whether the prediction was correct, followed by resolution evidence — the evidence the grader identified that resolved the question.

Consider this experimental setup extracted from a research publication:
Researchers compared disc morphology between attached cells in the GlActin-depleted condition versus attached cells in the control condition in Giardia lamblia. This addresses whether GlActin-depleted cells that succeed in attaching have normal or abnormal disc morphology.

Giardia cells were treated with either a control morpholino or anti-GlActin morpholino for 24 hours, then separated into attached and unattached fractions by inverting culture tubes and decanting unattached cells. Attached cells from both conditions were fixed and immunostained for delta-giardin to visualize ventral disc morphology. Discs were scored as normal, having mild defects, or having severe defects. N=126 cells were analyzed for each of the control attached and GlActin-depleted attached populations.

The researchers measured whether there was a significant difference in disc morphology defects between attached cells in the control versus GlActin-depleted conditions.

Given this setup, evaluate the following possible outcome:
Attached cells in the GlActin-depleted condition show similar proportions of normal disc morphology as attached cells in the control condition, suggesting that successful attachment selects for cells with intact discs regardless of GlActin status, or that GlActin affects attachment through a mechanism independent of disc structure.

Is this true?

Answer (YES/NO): YES